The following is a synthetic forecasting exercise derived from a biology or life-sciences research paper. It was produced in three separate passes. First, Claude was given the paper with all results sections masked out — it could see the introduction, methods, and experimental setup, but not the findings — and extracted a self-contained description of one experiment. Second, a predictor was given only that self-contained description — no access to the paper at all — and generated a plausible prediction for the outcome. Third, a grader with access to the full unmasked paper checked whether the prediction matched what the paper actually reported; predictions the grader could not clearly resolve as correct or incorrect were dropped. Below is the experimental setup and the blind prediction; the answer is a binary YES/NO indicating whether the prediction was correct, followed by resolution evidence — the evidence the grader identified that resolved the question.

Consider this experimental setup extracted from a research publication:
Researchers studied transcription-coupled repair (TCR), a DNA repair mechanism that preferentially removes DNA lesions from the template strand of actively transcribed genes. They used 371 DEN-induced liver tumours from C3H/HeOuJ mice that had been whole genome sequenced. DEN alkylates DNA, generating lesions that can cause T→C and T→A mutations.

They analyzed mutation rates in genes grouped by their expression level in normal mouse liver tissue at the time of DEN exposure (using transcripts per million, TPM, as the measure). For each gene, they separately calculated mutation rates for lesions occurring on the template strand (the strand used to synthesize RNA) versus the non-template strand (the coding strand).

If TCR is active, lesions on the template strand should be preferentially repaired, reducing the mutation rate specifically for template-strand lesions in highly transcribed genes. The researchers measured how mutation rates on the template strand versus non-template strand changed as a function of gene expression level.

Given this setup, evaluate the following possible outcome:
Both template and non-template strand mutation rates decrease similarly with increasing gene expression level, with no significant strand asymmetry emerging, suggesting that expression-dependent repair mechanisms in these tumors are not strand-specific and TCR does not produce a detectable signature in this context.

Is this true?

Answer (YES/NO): NO